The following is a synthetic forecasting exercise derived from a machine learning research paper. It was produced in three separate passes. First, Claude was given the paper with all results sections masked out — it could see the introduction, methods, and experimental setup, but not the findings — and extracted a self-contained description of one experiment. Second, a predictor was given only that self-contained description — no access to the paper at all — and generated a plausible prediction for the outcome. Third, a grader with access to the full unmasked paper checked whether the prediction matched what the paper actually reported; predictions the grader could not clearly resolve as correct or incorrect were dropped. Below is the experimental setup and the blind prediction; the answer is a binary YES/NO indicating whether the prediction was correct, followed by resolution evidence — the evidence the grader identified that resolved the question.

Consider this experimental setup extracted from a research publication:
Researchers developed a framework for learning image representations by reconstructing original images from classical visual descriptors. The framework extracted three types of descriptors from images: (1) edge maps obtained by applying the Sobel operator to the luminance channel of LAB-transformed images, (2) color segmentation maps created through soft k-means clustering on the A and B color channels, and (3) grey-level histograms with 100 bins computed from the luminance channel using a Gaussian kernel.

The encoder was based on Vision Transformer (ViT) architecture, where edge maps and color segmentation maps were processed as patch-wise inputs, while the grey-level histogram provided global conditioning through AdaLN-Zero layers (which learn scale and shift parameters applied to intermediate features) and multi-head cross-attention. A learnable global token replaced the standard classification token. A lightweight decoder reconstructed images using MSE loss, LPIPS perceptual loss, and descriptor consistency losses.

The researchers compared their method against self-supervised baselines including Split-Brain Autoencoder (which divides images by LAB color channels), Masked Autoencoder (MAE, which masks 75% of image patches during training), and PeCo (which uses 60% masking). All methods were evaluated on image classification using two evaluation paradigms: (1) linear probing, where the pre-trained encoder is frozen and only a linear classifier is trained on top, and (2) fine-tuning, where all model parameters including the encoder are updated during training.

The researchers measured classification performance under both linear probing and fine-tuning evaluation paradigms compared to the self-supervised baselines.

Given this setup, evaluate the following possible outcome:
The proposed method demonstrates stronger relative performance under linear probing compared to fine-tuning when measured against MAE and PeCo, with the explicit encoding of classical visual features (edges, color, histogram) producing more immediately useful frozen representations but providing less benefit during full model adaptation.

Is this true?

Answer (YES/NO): YES